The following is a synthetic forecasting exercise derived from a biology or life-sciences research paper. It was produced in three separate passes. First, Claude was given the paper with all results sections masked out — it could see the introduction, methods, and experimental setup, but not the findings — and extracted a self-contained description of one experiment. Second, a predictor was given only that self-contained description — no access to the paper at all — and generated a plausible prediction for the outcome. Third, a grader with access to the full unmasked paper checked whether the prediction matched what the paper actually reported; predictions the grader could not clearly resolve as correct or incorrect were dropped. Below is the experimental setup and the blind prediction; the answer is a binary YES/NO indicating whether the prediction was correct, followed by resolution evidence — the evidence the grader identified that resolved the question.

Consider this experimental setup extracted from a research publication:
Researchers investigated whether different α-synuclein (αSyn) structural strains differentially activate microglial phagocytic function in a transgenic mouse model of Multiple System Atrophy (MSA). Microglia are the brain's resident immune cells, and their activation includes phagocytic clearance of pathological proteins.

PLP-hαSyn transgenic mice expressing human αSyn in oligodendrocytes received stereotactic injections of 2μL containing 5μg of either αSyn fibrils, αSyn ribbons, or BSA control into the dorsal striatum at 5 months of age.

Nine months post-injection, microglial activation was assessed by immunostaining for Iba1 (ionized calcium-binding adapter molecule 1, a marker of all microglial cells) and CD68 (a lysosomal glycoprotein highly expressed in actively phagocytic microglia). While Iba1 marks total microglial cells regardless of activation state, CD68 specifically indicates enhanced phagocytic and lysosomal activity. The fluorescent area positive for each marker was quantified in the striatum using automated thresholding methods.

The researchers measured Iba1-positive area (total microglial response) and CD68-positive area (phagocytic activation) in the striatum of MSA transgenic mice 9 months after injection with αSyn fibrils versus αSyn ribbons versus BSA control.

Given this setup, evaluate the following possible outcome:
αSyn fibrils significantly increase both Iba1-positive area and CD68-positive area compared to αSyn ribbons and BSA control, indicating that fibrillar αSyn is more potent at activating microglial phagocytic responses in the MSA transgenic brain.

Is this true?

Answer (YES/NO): NO